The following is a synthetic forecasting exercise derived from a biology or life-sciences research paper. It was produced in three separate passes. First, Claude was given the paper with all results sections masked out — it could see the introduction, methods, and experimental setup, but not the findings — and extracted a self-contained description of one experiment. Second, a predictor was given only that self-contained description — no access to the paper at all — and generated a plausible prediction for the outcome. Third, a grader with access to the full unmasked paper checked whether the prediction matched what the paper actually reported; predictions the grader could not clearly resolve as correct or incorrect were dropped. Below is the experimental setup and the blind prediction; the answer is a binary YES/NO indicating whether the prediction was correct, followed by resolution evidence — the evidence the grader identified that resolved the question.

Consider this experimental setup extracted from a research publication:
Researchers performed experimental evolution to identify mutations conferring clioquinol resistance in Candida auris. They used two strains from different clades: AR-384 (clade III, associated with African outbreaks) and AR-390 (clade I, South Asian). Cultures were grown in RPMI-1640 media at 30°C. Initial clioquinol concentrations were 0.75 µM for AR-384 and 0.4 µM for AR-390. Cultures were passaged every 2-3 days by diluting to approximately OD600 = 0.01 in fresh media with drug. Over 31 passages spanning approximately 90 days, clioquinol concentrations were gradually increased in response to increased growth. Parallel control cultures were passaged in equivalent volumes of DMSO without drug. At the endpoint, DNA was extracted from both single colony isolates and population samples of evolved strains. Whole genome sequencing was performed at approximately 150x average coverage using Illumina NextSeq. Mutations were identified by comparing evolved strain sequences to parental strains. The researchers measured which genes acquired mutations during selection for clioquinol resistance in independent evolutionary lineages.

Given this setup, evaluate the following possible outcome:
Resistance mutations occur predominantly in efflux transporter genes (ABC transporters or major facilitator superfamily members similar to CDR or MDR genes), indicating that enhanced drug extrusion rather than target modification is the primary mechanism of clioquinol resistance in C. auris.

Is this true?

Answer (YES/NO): NO